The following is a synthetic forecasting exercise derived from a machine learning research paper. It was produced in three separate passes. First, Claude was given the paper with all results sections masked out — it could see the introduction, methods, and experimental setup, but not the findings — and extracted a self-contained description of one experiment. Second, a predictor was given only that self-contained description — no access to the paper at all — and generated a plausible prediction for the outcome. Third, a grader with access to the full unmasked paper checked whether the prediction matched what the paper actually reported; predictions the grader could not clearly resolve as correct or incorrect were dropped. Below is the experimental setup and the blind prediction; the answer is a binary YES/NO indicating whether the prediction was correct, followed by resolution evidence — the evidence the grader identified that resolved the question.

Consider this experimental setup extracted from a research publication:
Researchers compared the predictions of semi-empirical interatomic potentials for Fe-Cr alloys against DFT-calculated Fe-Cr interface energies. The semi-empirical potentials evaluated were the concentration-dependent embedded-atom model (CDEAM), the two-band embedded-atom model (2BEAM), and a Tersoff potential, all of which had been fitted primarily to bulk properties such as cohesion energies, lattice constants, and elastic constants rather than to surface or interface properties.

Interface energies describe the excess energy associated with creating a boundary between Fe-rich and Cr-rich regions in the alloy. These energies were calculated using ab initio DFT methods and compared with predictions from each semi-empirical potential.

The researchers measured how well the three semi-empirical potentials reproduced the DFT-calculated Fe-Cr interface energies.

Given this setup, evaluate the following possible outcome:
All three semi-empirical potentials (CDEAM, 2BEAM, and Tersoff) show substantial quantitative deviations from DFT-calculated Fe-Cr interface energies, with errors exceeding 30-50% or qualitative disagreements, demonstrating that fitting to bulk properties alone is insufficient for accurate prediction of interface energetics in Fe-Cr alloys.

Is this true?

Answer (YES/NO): YES